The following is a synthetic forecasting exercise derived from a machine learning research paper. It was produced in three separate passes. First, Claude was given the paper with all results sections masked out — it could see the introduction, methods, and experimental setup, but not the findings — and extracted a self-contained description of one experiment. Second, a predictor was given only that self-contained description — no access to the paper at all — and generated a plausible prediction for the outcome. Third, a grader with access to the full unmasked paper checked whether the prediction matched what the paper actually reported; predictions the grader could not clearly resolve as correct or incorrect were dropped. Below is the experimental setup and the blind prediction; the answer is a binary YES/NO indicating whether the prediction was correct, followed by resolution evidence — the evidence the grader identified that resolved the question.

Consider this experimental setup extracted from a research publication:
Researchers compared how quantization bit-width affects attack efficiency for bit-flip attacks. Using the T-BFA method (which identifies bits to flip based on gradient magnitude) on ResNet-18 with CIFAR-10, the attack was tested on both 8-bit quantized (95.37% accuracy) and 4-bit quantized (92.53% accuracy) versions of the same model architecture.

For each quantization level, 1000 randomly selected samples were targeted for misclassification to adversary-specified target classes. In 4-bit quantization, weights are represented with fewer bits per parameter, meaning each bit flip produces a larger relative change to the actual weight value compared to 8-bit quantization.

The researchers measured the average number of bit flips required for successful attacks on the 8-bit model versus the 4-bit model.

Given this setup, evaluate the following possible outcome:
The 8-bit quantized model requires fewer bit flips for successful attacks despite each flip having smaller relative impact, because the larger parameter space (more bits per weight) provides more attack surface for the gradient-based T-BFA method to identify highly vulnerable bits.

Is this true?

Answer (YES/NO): NO